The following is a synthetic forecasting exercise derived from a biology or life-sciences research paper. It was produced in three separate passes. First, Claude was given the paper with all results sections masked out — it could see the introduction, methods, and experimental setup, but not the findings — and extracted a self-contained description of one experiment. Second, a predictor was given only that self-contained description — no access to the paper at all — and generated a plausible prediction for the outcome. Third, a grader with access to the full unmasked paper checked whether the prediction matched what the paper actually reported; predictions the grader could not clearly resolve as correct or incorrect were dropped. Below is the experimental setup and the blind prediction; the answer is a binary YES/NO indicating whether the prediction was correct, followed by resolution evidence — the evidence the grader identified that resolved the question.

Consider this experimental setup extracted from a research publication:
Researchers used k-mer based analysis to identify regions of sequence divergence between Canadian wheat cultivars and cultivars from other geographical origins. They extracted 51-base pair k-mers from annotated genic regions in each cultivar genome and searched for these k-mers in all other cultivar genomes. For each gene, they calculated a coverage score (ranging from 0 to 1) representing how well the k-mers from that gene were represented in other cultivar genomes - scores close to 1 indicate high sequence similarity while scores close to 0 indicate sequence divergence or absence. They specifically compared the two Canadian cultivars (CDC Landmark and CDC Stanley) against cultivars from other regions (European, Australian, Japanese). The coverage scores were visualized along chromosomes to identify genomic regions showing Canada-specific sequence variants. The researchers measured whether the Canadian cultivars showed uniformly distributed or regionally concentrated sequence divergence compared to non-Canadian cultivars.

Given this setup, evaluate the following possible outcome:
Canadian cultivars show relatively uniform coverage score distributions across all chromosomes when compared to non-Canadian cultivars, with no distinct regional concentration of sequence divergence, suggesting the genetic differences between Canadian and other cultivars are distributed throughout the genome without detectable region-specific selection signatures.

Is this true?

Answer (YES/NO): NO